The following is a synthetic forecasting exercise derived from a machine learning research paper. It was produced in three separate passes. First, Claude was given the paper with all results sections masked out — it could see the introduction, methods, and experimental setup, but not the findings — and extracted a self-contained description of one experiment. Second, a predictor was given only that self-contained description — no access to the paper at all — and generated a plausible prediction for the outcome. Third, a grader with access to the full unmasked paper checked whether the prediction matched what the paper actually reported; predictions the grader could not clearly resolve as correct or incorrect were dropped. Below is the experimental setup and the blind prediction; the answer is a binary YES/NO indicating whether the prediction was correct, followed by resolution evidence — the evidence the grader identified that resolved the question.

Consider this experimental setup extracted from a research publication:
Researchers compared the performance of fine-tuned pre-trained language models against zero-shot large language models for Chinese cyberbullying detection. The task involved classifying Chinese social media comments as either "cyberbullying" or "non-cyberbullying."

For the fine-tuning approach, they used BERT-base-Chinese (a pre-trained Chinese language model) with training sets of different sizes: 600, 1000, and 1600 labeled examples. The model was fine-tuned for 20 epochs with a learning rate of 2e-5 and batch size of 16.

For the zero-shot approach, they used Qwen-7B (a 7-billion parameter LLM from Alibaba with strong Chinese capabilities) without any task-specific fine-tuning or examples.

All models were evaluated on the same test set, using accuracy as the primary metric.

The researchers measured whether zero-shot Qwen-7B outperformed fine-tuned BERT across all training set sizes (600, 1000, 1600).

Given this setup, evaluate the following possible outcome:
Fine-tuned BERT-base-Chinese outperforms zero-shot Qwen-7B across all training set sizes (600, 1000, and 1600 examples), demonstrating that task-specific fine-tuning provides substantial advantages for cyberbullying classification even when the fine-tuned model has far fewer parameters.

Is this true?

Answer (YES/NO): NO